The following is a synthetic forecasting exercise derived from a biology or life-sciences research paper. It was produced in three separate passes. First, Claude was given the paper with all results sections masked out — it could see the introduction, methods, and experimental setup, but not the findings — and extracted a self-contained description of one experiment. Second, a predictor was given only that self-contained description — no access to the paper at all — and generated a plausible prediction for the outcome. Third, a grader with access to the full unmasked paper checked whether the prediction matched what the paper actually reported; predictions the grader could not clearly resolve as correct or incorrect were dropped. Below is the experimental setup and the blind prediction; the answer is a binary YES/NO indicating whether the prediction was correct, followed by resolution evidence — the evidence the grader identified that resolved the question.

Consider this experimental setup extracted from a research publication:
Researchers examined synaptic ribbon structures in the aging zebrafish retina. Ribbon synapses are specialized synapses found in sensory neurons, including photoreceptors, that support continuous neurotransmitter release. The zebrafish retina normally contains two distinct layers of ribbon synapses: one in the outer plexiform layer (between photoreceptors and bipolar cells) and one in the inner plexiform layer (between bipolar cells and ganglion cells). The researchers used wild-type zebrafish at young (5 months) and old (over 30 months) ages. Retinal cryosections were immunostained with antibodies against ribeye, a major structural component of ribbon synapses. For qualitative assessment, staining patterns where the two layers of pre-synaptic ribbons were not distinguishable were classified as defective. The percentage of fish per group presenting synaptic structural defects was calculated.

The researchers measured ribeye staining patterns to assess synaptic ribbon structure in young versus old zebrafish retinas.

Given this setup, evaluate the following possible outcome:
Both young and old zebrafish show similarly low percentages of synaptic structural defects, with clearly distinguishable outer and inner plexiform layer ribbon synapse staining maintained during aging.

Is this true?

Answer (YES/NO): NO